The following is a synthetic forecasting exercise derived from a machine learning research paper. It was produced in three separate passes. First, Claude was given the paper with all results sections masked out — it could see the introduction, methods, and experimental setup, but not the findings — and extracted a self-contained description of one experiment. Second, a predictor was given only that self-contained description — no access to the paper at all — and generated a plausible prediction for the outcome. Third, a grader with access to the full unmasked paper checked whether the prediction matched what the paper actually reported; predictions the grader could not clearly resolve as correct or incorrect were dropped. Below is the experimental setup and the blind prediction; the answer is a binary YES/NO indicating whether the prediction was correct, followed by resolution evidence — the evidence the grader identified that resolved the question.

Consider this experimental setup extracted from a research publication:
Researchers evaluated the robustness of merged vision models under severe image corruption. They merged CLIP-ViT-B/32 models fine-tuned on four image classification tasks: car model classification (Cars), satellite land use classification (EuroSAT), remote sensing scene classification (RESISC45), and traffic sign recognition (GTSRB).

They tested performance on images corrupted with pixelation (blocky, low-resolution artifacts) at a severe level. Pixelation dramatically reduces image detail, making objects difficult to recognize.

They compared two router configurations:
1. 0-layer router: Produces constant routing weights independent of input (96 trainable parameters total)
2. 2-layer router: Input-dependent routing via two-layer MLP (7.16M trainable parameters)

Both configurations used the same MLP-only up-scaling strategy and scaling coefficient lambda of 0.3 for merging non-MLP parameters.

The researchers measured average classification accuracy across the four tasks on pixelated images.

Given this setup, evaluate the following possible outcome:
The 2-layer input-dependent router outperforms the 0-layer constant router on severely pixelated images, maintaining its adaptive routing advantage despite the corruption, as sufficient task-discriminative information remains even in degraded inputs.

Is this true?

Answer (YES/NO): NO